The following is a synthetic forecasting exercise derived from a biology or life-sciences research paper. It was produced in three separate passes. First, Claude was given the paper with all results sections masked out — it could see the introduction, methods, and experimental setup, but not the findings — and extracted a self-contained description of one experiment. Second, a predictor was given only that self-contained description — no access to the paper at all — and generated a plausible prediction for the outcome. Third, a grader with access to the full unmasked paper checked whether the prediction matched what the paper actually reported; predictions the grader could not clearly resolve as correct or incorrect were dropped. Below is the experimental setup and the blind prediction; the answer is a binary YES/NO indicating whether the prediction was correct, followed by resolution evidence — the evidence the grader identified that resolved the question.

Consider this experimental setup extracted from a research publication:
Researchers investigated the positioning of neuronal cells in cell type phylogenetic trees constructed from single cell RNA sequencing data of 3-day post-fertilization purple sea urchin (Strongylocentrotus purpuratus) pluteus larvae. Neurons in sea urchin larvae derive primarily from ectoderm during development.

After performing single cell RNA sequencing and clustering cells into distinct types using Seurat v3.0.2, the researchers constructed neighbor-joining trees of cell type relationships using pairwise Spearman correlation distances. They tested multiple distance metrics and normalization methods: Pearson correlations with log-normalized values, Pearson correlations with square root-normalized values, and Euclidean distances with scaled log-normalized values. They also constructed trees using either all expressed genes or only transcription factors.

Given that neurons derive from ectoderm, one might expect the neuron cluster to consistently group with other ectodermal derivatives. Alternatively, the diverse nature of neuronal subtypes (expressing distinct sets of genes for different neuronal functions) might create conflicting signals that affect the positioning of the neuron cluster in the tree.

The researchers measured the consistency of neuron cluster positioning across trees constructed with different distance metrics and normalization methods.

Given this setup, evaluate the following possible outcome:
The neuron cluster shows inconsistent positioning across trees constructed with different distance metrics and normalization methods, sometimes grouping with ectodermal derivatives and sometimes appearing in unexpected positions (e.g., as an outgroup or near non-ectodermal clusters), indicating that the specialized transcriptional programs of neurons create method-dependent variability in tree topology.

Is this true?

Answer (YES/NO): YES